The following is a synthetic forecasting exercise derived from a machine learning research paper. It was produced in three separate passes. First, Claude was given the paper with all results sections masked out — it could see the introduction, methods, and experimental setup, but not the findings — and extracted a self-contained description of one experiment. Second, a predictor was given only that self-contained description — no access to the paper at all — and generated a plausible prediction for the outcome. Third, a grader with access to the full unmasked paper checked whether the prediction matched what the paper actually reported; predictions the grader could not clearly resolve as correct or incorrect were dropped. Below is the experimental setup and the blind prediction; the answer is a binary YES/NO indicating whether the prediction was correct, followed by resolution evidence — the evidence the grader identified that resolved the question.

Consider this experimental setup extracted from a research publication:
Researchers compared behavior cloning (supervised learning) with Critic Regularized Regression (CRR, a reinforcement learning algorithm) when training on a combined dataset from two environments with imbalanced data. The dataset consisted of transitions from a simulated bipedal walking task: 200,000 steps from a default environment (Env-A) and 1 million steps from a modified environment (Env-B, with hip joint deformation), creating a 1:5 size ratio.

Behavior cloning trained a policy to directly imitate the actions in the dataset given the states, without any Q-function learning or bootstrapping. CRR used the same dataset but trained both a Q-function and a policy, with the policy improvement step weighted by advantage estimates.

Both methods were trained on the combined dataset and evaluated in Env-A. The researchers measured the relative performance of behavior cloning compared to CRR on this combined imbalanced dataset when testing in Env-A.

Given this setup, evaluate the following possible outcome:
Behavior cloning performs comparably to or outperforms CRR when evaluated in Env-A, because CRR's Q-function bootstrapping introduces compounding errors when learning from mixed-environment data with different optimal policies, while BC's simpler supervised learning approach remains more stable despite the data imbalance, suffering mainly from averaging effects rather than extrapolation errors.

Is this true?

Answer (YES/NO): YES